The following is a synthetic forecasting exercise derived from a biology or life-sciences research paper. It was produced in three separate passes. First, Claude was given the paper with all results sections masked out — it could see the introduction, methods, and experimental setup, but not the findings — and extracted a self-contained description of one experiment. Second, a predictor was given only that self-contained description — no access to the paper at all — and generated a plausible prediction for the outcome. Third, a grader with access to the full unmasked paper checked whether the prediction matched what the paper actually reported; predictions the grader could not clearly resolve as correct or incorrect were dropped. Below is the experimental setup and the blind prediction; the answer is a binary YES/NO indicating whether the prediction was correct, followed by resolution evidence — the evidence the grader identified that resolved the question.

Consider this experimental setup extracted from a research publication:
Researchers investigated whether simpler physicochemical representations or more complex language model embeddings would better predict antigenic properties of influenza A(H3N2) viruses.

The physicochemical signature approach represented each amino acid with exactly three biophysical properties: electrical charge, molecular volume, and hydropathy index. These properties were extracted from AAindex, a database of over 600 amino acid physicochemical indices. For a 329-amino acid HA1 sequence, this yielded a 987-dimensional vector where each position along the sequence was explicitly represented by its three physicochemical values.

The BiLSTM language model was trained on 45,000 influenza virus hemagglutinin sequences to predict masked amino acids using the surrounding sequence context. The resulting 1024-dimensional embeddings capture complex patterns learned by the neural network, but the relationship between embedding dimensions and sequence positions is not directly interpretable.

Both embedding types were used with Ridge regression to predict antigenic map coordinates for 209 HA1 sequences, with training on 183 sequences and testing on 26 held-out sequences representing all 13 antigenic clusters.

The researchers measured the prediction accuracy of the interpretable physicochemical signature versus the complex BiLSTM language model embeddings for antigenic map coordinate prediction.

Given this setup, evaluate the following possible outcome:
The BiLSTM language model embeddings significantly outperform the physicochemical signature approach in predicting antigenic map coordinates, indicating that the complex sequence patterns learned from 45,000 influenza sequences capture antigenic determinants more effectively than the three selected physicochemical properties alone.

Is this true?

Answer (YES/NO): YES